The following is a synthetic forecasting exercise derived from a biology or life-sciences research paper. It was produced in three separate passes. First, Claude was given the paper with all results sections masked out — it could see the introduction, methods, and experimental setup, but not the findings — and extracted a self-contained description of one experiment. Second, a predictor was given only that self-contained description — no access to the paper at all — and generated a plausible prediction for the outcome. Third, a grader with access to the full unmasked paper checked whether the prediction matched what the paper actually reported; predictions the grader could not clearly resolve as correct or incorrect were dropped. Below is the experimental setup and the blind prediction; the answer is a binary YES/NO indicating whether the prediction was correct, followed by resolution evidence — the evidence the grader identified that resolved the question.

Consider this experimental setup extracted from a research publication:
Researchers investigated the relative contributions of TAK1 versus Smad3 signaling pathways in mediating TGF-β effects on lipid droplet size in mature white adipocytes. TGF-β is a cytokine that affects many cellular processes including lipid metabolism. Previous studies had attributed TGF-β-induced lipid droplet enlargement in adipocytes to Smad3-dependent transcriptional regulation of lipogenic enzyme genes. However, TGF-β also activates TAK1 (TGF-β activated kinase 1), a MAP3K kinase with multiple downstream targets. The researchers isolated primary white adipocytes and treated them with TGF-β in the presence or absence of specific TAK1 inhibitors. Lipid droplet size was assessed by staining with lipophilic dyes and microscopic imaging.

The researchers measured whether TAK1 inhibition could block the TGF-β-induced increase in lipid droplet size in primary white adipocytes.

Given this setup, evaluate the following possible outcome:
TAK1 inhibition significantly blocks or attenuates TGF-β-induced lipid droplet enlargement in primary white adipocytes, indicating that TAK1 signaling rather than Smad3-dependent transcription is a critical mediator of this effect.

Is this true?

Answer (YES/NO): YES